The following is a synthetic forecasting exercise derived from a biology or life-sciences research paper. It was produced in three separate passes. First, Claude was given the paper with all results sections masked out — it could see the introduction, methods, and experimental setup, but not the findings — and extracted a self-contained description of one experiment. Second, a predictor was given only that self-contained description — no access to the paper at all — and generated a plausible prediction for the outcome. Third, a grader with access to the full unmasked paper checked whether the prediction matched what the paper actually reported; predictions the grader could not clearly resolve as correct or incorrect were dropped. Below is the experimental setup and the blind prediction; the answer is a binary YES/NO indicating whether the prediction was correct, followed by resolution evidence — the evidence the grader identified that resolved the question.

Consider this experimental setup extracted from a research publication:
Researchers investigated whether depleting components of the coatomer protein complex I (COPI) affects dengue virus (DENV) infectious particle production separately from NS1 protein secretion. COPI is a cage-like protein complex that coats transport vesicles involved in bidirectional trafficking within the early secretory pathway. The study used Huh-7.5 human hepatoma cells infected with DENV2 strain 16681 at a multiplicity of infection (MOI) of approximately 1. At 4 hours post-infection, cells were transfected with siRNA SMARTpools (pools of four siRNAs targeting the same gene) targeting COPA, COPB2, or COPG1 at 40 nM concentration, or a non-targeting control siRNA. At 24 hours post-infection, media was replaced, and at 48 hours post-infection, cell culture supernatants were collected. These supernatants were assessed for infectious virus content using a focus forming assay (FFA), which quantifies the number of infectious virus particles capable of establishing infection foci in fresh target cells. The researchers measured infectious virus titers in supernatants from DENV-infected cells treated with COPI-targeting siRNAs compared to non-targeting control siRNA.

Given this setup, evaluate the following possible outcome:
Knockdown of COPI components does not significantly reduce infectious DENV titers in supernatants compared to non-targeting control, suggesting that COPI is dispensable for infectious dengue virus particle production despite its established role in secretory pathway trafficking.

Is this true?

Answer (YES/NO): YES